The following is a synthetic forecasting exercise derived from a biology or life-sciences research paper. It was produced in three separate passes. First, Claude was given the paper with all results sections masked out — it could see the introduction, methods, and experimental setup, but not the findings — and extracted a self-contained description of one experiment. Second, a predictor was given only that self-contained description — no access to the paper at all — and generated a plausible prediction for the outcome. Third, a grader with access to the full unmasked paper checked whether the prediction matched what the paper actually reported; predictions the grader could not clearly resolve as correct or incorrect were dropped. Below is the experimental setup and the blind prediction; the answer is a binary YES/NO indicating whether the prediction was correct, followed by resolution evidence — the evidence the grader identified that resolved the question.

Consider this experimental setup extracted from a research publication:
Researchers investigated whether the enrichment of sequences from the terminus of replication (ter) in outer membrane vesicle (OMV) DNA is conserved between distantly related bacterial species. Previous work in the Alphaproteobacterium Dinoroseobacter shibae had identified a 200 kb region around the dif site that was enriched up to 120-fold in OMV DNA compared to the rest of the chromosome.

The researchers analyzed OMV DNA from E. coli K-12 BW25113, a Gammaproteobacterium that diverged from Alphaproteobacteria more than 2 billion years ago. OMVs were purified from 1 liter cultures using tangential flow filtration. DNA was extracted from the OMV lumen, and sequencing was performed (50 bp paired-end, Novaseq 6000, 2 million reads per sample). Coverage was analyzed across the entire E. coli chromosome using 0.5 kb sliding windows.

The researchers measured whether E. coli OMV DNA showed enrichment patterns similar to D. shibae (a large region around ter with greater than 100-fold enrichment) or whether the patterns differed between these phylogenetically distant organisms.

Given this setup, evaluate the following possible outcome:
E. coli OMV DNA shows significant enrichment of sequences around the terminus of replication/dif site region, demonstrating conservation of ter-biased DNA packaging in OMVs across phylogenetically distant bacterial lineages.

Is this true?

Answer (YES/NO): YES